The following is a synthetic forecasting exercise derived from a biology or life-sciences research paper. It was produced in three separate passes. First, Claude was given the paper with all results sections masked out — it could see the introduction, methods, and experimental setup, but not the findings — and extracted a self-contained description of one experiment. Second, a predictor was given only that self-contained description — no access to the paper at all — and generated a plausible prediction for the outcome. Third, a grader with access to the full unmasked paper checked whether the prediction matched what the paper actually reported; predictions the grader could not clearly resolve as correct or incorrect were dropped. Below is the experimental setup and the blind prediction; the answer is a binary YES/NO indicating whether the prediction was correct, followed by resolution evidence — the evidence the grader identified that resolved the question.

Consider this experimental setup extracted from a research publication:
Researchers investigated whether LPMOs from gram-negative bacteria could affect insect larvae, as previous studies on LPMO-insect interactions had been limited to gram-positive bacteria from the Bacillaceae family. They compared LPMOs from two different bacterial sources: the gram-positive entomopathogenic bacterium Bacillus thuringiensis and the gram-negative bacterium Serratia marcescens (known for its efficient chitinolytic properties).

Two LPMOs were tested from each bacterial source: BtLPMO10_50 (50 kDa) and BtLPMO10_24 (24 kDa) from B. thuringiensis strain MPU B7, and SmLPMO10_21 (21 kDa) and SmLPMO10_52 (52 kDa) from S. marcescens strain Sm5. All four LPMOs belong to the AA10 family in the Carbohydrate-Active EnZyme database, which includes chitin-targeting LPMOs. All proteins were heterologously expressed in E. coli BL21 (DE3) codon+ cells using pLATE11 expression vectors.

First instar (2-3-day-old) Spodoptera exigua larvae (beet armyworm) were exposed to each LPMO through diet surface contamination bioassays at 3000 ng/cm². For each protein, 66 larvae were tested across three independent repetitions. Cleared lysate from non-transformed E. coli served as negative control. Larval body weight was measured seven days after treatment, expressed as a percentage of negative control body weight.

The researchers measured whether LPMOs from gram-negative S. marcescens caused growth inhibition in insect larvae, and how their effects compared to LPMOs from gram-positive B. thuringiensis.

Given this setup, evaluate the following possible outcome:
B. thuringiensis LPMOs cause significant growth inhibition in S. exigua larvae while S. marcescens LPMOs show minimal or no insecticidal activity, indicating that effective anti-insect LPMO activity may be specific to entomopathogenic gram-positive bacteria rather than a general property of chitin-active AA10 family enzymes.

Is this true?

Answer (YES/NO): NO